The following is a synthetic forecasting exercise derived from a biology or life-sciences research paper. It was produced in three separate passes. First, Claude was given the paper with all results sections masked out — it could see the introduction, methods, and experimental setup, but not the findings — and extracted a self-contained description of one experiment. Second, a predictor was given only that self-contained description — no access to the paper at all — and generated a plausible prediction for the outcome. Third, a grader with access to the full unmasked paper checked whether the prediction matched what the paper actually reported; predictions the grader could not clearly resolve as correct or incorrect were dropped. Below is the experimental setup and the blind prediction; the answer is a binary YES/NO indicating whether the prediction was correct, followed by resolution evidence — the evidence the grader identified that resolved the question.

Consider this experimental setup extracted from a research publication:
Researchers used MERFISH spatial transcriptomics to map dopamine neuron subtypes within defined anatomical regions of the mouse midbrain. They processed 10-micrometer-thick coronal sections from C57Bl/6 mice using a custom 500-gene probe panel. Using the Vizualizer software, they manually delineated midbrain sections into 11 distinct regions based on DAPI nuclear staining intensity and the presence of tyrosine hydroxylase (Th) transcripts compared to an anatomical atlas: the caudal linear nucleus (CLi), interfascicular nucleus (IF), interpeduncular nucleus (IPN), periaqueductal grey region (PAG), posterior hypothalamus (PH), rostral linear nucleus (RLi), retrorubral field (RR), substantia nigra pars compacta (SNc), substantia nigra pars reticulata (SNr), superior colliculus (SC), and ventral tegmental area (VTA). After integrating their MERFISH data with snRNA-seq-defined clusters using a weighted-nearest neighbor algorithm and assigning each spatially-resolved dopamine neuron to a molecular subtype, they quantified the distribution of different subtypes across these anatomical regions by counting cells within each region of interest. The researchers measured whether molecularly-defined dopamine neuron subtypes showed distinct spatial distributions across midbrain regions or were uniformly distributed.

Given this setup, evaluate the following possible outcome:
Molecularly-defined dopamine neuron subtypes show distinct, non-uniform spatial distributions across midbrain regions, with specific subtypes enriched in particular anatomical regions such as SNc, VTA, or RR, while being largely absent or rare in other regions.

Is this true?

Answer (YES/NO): YES